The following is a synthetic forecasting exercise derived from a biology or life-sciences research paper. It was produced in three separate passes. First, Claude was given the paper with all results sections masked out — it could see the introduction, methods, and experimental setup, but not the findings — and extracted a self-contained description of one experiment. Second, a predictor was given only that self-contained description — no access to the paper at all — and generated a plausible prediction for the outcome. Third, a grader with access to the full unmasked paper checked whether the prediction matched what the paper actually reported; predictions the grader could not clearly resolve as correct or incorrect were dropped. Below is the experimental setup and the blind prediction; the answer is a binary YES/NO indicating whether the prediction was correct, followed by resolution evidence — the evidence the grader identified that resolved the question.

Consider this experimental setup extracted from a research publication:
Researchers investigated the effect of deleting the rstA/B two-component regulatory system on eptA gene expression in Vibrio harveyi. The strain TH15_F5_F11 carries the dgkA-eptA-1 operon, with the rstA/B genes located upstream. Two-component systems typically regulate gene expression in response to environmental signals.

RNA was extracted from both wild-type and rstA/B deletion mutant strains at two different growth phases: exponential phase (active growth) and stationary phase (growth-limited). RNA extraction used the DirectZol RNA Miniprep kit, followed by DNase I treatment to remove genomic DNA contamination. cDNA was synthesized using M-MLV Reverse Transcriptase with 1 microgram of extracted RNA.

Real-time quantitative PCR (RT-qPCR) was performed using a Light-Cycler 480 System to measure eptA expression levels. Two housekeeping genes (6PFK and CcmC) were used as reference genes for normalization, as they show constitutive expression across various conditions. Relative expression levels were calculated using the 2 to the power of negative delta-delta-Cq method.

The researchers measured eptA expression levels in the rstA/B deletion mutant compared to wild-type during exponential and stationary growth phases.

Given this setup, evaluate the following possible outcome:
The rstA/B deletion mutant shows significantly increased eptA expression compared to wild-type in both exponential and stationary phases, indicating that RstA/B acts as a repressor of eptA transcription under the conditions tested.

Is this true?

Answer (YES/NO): NO